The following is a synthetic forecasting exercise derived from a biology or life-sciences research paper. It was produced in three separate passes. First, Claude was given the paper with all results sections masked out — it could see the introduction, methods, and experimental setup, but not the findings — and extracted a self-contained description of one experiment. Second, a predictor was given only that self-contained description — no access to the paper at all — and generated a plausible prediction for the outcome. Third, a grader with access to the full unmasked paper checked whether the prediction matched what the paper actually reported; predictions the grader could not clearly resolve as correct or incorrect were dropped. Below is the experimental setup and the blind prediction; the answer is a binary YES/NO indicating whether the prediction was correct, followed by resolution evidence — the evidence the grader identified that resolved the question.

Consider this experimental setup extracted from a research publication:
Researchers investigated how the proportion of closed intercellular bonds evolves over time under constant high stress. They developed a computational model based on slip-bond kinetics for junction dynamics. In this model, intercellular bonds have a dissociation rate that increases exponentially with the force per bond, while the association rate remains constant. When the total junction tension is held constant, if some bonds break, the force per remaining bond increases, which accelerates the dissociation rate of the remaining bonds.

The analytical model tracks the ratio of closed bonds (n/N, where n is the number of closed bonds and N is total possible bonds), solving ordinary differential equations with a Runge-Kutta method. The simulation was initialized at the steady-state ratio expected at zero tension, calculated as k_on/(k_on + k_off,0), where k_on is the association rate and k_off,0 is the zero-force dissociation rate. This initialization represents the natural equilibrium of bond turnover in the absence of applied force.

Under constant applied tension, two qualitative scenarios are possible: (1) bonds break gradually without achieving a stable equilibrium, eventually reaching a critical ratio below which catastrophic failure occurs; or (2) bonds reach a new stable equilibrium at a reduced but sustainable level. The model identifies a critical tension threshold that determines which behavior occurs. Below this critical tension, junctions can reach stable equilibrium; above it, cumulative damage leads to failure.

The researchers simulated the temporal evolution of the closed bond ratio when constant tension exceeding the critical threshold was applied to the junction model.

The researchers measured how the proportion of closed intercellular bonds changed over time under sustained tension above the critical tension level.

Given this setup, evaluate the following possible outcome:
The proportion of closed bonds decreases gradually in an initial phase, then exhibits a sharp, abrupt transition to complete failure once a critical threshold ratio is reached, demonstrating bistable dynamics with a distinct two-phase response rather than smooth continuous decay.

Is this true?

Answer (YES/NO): NO